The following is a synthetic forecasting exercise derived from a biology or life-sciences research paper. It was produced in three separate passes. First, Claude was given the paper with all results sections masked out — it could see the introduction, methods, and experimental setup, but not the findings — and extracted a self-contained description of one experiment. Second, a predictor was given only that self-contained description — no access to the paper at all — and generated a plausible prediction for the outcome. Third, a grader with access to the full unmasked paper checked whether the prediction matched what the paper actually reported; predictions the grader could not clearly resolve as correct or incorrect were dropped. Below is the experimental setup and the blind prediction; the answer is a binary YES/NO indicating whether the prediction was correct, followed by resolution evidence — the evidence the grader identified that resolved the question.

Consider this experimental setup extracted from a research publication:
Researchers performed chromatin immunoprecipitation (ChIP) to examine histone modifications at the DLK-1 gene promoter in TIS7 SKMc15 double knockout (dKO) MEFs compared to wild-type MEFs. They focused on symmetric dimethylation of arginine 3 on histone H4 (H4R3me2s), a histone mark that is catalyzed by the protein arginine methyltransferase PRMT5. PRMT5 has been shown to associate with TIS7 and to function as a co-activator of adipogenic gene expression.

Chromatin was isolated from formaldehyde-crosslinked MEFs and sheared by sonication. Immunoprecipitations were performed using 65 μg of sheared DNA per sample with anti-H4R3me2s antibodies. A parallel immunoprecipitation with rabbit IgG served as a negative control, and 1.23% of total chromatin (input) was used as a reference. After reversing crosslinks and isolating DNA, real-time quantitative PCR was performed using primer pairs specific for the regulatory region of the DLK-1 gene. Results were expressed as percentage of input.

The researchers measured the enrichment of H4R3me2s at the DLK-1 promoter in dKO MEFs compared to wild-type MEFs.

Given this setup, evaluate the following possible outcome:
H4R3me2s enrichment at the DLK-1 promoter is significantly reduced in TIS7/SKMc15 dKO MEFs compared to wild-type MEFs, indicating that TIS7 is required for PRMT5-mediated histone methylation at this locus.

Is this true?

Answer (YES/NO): YES